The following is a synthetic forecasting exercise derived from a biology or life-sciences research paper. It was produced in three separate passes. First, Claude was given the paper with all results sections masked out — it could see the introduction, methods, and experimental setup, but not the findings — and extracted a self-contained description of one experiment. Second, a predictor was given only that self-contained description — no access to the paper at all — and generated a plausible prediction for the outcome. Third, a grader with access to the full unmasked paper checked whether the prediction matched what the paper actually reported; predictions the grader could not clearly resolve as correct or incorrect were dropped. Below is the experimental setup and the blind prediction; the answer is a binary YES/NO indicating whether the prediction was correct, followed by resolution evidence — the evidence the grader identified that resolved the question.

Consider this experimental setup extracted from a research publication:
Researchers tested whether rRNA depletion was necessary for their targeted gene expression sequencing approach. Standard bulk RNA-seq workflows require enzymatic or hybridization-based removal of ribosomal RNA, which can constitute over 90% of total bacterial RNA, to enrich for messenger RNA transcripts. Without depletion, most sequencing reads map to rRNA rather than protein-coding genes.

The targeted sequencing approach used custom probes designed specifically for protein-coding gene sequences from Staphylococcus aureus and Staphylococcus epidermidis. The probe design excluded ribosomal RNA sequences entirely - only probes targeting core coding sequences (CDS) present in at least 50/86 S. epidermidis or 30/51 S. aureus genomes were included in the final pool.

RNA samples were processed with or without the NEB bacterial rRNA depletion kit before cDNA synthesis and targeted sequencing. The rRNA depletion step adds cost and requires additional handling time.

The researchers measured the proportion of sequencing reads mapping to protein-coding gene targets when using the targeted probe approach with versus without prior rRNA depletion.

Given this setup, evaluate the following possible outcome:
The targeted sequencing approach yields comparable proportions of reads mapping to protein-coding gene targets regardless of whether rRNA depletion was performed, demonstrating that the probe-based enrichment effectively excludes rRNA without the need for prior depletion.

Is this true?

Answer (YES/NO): YES